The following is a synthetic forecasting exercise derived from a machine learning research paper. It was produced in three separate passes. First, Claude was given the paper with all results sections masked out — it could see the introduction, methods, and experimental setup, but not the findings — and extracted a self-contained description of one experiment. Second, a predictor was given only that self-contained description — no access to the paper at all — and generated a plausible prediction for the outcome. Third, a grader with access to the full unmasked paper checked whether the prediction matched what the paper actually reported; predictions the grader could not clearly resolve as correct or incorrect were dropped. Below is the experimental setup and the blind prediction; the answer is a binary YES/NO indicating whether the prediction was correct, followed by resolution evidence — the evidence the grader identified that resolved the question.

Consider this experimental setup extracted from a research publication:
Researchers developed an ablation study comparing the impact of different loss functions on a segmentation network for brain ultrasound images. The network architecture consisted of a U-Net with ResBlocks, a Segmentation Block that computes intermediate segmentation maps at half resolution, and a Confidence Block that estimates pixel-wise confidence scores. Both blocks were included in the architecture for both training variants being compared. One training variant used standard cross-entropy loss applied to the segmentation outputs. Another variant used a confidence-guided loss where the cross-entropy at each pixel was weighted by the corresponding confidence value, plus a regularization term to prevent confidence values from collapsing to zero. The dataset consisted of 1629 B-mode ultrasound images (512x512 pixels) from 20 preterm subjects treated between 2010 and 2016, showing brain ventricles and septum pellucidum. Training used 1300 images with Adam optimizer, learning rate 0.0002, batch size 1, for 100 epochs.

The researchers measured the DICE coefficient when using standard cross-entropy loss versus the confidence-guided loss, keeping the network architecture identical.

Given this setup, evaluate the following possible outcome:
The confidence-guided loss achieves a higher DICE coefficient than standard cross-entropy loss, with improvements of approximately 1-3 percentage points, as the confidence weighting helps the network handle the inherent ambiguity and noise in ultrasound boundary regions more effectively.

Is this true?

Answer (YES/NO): YES